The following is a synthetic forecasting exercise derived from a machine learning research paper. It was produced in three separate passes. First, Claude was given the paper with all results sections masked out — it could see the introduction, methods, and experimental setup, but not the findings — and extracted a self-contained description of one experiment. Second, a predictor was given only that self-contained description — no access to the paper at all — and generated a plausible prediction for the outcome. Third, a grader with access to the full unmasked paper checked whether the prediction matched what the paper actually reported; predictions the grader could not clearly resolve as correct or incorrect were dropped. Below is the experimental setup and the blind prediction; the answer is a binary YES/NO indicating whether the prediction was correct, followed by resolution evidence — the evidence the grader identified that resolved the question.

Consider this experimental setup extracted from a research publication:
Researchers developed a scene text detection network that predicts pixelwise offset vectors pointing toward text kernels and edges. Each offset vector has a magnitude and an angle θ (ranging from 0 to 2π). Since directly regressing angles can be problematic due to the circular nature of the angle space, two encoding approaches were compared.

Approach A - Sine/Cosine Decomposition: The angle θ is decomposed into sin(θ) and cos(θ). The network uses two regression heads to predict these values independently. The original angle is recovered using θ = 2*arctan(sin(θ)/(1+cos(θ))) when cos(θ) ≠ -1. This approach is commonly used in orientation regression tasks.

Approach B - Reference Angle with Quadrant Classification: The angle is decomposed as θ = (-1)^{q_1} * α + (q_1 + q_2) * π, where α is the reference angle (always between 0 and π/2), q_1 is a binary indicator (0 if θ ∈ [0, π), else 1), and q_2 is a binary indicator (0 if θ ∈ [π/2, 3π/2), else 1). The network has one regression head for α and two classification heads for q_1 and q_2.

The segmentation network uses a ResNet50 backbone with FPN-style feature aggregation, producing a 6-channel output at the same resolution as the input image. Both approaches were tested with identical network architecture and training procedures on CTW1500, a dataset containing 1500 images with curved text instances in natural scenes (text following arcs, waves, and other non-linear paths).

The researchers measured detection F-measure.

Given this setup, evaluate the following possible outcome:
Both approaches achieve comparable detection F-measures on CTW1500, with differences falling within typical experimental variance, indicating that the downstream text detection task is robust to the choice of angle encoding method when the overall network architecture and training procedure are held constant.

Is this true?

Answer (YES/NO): NO